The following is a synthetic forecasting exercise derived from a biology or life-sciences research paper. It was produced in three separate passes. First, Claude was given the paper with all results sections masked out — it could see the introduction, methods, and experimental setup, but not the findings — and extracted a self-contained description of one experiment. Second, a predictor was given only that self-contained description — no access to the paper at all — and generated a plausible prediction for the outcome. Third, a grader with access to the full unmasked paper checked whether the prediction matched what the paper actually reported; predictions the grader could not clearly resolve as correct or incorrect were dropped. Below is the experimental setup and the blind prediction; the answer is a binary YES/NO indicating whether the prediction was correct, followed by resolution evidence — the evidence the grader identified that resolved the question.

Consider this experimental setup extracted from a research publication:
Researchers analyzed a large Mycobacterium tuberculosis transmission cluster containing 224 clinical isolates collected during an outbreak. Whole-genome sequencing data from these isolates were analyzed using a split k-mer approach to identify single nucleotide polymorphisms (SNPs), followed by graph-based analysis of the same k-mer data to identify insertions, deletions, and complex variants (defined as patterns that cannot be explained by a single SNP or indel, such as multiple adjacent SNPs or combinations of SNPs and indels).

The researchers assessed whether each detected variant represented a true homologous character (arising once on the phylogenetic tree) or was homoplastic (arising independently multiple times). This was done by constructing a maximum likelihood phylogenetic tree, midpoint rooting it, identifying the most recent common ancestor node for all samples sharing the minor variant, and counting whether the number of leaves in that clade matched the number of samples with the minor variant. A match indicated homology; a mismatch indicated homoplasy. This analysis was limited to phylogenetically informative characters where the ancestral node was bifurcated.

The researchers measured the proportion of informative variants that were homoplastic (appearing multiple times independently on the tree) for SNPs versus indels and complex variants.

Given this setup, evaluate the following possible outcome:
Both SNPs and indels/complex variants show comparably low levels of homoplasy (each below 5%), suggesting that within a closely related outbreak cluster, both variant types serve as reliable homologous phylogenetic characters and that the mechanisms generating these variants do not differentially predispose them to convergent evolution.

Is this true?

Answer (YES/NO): NO